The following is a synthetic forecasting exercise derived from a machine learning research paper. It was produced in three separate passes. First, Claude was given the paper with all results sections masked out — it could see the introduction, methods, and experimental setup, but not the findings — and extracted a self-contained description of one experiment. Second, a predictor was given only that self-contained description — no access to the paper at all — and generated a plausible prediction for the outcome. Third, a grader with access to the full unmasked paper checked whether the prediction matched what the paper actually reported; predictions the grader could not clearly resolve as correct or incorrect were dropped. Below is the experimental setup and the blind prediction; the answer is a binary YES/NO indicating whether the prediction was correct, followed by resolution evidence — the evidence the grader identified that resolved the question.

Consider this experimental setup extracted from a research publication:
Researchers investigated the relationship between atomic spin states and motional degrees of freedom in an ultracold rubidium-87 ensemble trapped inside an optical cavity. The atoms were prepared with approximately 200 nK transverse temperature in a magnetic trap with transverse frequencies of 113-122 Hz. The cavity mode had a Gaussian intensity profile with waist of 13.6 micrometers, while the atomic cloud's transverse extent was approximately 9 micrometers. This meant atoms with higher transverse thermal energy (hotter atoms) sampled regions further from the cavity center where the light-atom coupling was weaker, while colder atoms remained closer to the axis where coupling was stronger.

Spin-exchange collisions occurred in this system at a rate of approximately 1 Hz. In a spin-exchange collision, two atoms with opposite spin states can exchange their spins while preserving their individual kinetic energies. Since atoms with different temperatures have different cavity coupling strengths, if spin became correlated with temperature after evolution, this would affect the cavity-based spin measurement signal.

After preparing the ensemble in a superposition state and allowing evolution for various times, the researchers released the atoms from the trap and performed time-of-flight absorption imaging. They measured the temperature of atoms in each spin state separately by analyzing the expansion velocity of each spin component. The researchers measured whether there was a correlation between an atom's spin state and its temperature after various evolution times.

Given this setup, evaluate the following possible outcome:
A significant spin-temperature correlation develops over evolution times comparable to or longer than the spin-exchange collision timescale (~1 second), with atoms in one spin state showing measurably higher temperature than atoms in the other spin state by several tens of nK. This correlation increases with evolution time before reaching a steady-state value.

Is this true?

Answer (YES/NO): NO